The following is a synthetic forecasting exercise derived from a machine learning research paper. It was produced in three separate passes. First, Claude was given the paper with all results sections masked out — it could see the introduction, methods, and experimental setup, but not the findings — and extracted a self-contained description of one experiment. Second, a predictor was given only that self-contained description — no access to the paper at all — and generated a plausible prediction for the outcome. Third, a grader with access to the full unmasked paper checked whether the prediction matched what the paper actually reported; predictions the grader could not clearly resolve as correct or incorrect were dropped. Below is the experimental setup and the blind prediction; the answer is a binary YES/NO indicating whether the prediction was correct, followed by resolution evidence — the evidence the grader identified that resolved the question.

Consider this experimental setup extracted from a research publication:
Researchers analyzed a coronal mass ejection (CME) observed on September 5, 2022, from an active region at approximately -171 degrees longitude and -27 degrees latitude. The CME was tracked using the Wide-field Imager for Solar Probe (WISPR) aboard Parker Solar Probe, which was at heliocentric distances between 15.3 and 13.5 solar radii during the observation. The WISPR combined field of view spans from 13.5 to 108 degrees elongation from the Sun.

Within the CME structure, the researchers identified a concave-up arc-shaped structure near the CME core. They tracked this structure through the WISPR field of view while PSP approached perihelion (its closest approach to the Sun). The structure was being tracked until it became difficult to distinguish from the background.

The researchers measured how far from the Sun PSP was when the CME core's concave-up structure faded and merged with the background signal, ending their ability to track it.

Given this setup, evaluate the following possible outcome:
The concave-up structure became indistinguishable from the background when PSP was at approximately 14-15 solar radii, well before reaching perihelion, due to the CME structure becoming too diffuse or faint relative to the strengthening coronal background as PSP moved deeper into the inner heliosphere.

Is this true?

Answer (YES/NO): NO